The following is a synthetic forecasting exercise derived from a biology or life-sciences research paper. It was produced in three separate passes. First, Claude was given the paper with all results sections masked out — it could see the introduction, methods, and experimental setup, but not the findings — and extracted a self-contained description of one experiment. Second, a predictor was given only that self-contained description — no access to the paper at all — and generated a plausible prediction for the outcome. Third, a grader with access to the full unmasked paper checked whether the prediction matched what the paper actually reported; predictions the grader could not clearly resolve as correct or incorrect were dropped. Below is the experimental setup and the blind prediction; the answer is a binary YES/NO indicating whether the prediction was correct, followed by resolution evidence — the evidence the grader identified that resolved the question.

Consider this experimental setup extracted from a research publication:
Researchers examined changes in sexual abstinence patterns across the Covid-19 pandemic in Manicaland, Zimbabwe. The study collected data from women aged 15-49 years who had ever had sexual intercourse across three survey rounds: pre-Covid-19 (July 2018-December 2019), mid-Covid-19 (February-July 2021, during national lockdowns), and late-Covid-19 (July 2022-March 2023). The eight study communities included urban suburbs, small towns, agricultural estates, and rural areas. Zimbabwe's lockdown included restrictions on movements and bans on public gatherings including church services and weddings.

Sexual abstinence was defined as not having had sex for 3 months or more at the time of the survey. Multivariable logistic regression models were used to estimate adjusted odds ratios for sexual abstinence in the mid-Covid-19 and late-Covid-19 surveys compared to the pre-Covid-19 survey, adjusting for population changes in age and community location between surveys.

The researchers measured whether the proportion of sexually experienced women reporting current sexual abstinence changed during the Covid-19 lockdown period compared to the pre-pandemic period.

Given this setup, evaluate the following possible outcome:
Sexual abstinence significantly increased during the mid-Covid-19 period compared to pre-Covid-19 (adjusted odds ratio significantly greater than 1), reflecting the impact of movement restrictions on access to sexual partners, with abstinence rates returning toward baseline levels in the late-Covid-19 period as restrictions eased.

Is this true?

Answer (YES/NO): NO